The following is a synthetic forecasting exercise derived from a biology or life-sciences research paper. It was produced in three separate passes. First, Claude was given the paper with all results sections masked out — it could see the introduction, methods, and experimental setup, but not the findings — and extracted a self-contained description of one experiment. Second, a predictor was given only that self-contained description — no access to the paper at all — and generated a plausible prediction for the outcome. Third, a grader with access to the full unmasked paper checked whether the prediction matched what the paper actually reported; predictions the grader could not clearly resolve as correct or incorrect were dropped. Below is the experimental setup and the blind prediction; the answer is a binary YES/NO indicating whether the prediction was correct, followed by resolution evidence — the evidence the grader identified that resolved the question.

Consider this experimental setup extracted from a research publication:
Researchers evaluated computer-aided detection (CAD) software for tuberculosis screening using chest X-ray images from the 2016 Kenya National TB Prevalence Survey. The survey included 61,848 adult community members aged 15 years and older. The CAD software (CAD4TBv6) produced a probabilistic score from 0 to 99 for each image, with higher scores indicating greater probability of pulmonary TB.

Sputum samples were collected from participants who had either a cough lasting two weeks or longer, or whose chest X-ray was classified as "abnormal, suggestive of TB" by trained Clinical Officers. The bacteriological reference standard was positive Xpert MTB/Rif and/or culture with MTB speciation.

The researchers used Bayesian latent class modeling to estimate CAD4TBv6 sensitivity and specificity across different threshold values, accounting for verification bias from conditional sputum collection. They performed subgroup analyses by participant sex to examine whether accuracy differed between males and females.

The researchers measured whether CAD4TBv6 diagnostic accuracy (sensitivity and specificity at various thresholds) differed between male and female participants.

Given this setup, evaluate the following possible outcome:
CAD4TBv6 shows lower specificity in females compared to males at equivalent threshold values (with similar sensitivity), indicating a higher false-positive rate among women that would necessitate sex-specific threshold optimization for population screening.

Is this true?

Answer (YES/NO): NO